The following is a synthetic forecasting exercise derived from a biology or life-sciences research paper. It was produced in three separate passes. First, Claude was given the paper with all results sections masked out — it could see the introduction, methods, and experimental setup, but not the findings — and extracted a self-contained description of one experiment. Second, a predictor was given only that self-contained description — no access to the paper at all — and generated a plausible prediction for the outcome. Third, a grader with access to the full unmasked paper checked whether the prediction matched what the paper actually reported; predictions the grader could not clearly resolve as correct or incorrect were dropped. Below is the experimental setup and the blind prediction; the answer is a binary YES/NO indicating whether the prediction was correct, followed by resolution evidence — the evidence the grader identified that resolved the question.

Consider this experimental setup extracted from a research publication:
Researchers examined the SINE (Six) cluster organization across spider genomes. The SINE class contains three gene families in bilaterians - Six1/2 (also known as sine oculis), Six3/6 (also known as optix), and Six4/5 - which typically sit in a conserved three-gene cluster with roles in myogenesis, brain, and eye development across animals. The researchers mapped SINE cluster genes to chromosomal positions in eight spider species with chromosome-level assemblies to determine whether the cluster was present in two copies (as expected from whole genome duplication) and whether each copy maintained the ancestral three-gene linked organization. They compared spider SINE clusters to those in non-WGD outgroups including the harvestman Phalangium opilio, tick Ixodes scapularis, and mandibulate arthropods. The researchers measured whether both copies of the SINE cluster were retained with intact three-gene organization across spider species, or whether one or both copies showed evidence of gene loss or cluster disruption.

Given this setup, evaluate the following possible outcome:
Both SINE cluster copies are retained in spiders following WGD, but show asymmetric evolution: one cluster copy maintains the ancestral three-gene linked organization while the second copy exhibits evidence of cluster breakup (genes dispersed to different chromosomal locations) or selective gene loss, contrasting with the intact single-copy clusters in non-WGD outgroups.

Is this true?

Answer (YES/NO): YES